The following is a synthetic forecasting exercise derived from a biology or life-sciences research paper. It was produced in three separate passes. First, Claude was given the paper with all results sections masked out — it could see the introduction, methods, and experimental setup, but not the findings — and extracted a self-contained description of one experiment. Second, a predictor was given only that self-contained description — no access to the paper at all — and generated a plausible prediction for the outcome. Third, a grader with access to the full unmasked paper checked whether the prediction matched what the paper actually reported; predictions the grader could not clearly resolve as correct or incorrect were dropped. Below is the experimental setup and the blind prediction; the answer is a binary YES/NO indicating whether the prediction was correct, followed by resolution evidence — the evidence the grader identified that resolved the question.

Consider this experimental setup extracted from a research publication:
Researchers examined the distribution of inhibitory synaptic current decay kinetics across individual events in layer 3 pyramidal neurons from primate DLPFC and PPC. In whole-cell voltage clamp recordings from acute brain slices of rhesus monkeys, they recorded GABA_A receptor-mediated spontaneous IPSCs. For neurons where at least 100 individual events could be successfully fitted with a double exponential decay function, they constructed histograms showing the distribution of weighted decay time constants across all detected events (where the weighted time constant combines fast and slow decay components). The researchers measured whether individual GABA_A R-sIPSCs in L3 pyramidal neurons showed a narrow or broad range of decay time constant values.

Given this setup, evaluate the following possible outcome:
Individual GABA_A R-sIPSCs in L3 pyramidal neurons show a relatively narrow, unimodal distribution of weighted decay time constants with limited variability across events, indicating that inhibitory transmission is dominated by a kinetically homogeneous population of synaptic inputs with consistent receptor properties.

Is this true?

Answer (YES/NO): NO